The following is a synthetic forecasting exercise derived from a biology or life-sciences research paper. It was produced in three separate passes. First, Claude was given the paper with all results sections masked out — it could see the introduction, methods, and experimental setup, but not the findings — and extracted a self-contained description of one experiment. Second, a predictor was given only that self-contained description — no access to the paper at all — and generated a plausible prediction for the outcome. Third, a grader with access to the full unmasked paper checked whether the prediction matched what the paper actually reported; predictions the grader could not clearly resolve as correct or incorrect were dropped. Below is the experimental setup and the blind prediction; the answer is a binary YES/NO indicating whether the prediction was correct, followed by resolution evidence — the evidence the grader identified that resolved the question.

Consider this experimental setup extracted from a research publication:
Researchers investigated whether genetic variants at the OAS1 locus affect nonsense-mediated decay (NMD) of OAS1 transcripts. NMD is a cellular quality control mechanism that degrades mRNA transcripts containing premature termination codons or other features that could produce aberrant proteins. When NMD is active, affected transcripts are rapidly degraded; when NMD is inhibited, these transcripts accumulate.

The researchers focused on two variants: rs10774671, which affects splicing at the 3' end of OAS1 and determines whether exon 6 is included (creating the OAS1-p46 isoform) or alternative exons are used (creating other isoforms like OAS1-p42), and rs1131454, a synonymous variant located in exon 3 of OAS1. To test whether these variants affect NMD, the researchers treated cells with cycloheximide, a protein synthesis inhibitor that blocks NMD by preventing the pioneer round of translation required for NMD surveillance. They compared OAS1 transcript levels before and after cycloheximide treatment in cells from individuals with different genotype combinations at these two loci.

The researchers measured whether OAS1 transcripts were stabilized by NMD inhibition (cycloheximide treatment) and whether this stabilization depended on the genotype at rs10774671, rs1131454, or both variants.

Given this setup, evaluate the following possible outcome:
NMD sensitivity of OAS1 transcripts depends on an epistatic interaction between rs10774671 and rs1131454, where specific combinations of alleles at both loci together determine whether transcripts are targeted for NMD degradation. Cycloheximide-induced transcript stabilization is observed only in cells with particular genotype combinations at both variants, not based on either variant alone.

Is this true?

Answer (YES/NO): NO